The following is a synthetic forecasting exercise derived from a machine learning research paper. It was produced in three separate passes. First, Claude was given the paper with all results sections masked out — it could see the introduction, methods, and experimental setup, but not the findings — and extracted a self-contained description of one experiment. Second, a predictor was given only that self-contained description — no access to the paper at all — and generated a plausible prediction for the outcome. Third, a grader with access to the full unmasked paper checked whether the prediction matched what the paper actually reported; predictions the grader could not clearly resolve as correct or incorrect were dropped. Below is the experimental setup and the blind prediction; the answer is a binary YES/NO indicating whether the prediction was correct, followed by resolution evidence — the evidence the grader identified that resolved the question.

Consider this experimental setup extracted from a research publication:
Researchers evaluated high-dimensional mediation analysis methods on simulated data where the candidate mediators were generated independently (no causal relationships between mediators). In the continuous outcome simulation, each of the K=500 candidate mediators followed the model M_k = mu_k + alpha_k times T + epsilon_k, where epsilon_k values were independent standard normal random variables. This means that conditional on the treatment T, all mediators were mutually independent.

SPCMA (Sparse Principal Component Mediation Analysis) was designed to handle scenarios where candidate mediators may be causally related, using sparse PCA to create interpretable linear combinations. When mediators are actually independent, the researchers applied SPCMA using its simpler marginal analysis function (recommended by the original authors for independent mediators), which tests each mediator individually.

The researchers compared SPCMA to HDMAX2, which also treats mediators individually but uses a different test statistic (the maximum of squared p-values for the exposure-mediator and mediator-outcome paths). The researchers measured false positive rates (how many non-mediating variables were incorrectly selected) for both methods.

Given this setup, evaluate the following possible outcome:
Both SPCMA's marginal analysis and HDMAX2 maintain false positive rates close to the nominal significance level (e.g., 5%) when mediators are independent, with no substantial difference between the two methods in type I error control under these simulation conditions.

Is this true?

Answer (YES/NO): NO